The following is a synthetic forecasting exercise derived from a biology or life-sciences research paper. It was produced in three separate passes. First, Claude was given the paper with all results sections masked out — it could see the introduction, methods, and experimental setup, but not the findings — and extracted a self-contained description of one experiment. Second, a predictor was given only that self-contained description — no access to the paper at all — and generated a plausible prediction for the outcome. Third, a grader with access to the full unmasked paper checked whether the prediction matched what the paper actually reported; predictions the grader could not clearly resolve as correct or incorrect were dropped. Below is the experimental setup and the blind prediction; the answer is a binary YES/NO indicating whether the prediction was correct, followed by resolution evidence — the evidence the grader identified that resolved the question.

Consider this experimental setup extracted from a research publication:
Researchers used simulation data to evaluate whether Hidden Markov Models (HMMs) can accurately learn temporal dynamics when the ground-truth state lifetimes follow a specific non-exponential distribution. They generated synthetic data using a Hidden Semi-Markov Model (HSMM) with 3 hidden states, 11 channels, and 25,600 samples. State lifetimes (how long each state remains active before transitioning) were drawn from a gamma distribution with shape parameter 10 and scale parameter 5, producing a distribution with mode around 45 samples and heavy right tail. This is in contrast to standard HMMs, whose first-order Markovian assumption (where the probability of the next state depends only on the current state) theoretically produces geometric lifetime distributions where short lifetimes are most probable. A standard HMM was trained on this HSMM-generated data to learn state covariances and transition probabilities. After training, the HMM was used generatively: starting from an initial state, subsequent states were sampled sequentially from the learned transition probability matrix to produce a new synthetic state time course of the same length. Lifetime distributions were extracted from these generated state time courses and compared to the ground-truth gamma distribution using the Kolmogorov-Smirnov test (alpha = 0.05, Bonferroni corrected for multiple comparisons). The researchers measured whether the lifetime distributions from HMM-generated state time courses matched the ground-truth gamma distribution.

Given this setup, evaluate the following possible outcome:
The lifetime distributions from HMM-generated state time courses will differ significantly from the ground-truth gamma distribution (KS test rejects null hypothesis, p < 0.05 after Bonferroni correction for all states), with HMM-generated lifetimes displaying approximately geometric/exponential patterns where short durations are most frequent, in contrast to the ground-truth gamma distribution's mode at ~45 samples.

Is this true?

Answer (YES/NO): YES